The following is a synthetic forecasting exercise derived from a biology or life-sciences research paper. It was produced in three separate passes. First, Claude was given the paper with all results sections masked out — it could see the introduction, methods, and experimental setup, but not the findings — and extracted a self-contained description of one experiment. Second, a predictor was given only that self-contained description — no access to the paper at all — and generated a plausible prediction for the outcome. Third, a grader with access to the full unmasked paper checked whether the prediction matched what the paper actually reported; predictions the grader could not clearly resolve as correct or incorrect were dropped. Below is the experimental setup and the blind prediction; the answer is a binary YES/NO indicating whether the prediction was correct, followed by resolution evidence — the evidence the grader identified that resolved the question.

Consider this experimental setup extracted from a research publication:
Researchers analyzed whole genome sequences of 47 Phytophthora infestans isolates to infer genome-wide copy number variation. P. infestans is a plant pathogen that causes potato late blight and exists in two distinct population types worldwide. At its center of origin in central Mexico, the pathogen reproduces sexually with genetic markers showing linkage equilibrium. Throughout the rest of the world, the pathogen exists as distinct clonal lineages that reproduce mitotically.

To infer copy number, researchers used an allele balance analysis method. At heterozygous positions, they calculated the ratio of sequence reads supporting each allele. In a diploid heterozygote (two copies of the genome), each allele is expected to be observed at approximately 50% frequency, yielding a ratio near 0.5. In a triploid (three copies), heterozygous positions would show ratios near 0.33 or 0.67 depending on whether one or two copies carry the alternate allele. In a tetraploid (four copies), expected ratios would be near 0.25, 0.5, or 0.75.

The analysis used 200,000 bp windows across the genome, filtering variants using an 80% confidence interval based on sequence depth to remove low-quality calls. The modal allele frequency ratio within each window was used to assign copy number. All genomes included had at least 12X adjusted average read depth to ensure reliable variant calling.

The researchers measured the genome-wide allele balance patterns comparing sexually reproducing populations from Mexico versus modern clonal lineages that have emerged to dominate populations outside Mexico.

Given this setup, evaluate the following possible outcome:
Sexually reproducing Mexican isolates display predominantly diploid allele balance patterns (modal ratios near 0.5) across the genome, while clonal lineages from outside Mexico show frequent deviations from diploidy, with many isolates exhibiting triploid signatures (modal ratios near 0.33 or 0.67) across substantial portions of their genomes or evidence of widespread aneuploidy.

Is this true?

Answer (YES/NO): YES